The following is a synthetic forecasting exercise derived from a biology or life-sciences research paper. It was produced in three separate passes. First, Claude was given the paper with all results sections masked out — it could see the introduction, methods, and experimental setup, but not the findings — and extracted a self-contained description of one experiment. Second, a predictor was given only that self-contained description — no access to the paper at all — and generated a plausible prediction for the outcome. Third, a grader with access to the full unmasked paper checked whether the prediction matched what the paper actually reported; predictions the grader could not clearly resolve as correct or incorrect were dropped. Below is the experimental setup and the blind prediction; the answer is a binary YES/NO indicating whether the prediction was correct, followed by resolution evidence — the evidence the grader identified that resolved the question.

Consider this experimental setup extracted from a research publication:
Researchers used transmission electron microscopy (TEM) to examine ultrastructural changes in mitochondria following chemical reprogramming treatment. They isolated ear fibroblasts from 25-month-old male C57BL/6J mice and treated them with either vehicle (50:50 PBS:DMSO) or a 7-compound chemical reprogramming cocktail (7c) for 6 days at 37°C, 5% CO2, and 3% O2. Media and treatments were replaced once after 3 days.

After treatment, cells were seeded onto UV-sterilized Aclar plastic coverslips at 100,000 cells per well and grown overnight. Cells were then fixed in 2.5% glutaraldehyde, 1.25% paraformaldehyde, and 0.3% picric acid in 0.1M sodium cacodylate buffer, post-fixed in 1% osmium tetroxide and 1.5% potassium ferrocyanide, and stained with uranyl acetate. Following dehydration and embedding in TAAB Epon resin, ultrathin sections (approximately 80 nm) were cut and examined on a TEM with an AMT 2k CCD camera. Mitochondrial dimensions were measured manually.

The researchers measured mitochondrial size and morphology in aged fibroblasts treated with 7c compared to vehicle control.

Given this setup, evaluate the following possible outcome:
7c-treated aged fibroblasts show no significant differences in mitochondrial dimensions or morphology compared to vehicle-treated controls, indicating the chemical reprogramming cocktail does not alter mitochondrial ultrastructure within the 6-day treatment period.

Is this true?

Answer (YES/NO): NO